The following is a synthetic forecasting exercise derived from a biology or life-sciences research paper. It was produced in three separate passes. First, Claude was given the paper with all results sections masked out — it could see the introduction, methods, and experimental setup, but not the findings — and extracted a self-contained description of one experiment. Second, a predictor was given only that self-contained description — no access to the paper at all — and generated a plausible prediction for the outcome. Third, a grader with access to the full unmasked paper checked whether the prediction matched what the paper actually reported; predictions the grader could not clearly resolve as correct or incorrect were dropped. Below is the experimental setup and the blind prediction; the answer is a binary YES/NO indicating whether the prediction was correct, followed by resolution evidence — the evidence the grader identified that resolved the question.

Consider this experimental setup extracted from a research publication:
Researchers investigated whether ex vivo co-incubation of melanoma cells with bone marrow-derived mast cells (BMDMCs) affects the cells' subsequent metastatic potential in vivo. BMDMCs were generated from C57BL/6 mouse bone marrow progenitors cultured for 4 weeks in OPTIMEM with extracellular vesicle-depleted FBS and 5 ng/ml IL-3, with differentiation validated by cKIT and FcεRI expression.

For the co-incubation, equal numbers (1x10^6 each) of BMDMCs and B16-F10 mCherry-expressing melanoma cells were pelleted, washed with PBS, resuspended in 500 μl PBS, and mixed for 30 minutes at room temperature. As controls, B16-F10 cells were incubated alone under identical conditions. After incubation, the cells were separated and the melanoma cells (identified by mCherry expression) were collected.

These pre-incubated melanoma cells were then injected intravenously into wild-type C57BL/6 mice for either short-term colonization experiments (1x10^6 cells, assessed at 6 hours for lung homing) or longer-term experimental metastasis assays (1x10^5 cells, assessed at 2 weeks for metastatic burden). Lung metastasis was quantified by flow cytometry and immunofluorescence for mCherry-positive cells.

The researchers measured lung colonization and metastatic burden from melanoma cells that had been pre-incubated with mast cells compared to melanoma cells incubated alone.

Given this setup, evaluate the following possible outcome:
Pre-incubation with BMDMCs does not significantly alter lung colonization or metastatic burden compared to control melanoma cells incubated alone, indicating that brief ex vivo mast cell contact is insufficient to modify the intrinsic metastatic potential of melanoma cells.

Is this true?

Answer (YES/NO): NO